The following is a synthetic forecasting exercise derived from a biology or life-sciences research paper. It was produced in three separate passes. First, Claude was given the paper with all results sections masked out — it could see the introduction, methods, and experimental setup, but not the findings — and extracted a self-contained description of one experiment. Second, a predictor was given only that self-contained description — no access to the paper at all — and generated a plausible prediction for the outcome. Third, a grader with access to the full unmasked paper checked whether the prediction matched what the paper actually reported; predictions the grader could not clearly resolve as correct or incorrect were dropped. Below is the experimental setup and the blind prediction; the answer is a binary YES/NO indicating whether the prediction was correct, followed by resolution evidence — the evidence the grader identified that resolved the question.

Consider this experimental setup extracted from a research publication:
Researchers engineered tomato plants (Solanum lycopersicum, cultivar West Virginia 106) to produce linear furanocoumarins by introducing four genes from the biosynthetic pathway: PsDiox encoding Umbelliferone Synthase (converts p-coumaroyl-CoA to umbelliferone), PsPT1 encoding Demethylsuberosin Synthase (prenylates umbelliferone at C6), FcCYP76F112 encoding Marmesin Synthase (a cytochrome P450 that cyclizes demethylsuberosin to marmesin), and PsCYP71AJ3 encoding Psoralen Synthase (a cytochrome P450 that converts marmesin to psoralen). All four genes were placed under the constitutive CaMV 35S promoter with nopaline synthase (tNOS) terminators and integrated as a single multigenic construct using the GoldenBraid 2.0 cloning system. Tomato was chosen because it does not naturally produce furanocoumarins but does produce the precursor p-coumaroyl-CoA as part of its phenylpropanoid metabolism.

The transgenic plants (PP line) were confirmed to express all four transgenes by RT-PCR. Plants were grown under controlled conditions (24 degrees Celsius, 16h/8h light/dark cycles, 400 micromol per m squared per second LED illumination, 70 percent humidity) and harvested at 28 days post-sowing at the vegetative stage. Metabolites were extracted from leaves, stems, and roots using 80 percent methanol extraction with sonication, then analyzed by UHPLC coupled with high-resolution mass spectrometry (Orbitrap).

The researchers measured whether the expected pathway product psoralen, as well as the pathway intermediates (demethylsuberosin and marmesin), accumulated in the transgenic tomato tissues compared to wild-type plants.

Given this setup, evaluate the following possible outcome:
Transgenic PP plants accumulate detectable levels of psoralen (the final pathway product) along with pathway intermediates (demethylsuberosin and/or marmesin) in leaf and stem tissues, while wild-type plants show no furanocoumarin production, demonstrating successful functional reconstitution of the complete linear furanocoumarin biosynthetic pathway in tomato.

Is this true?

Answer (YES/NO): NO